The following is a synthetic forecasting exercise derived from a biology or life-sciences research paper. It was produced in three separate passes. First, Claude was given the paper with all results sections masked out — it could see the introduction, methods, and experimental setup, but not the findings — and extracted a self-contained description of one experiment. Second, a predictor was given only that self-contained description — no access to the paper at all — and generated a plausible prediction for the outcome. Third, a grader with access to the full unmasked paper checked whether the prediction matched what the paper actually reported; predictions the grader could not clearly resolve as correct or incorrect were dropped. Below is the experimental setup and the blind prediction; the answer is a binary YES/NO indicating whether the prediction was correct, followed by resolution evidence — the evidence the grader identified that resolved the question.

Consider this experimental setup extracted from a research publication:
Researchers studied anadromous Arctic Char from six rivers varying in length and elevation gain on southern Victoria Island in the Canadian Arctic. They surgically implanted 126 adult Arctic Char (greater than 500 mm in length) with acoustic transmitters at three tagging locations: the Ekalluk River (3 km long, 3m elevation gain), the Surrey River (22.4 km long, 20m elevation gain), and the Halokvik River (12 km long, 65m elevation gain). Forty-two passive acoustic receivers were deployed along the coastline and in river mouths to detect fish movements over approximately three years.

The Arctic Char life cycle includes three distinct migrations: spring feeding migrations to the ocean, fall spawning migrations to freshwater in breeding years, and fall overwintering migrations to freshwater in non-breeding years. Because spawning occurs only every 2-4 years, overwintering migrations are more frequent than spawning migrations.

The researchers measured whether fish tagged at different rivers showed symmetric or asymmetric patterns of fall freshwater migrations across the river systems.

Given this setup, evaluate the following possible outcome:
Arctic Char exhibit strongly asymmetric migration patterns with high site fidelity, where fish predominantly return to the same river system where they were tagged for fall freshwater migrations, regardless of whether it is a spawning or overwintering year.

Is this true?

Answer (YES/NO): NO